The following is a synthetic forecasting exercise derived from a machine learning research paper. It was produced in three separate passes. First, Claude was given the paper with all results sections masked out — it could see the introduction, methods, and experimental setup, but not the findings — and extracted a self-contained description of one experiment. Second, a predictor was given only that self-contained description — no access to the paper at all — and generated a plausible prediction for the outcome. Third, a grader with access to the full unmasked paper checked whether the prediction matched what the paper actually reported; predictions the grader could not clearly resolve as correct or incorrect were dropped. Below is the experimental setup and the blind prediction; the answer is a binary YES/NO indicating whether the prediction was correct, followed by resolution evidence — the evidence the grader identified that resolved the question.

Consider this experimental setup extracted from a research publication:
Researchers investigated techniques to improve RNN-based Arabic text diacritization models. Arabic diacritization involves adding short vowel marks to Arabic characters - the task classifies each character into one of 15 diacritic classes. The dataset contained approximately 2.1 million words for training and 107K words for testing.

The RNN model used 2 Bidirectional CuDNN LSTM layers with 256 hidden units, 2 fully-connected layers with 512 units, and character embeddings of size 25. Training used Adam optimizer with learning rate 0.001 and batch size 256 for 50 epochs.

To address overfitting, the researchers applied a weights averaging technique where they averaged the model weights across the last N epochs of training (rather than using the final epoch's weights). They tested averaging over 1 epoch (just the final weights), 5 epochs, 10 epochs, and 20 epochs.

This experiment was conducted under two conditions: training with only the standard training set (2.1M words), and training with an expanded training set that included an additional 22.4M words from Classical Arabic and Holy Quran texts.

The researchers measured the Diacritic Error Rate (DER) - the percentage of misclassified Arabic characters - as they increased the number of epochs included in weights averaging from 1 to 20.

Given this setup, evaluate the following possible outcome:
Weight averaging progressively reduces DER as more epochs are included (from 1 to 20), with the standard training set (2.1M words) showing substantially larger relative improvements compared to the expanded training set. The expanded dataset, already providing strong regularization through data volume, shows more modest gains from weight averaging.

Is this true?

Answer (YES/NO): NO